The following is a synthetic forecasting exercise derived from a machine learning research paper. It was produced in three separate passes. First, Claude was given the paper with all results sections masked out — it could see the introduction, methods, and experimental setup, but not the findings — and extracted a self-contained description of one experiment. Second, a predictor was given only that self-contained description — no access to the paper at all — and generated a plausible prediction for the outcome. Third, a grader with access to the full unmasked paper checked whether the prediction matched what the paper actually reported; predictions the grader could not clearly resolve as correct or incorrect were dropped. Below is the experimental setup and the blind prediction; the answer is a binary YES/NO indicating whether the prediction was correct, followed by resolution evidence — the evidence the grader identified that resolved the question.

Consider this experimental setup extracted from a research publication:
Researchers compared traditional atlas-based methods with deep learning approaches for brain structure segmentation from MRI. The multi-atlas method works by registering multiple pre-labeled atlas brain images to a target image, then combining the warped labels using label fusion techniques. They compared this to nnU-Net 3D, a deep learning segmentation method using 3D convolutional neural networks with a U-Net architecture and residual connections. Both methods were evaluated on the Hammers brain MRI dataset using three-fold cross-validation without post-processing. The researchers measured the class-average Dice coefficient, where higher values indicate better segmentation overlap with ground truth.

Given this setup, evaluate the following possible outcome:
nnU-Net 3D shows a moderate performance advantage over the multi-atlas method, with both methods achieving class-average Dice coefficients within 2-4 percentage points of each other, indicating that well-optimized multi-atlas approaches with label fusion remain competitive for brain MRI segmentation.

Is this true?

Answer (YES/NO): NO